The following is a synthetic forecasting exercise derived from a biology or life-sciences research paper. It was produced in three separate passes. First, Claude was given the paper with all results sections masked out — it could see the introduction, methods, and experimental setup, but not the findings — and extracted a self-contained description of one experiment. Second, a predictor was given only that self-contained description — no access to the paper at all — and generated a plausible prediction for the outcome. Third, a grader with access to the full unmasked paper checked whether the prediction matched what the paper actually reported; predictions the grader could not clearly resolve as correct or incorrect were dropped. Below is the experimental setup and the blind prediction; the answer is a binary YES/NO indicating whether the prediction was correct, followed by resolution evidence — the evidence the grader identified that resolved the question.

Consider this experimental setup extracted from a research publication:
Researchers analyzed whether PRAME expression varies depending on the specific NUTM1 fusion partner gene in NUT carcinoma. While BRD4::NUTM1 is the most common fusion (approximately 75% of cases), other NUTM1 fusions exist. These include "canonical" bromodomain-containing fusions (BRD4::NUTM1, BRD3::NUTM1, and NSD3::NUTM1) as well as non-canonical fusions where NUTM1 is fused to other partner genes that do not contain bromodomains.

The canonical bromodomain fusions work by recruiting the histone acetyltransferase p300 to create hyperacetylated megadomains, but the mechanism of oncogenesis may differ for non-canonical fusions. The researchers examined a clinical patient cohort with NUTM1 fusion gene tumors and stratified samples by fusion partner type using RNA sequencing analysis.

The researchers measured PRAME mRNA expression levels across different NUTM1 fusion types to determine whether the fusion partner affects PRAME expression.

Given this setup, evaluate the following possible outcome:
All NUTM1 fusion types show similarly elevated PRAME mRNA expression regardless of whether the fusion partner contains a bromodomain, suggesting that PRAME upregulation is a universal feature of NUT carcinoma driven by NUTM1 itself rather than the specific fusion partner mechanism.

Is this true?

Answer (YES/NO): NO